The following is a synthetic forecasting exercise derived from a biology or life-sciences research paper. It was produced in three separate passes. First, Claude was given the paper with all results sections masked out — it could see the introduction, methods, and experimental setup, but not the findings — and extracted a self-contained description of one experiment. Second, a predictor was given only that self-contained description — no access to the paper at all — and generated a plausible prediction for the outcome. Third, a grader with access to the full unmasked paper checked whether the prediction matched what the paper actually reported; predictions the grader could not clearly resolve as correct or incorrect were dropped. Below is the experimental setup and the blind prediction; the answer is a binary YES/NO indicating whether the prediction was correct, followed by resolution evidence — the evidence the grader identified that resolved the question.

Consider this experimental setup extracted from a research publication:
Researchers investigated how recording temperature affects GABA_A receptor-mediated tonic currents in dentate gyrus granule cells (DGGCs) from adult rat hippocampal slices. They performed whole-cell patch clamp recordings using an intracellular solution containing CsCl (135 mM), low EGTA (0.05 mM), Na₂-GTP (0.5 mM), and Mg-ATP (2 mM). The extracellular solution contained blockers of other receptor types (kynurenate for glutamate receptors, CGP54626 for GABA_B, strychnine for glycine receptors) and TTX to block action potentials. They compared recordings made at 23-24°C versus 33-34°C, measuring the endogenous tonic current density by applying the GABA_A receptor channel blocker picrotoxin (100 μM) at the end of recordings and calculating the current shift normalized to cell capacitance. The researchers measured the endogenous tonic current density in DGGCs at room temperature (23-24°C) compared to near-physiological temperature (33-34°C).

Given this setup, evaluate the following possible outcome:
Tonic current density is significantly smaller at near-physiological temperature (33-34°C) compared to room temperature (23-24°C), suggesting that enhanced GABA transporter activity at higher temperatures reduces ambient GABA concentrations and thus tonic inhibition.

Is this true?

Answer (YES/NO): NO